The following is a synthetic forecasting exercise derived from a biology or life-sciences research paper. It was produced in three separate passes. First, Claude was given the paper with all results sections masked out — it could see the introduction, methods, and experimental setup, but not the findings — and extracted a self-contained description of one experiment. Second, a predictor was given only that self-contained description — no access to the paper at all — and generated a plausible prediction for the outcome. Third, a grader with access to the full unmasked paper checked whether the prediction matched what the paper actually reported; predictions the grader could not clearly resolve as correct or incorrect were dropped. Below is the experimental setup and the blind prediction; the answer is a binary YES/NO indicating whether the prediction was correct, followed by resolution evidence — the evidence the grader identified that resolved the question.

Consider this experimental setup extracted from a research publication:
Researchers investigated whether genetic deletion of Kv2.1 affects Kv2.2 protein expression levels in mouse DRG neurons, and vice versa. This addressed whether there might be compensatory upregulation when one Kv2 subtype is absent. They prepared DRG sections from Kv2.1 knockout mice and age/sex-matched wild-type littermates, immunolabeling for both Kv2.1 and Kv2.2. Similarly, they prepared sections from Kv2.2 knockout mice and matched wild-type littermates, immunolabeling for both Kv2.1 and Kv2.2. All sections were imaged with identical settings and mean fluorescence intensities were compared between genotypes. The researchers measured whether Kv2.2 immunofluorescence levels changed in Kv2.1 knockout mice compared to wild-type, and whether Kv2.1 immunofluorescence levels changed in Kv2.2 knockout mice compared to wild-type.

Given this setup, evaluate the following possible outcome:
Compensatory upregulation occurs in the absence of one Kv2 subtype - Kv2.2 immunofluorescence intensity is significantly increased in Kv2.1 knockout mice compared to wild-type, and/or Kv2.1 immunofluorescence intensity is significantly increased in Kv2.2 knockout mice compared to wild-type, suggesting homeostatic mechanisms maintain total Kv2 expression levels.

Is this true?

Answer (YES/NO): NO